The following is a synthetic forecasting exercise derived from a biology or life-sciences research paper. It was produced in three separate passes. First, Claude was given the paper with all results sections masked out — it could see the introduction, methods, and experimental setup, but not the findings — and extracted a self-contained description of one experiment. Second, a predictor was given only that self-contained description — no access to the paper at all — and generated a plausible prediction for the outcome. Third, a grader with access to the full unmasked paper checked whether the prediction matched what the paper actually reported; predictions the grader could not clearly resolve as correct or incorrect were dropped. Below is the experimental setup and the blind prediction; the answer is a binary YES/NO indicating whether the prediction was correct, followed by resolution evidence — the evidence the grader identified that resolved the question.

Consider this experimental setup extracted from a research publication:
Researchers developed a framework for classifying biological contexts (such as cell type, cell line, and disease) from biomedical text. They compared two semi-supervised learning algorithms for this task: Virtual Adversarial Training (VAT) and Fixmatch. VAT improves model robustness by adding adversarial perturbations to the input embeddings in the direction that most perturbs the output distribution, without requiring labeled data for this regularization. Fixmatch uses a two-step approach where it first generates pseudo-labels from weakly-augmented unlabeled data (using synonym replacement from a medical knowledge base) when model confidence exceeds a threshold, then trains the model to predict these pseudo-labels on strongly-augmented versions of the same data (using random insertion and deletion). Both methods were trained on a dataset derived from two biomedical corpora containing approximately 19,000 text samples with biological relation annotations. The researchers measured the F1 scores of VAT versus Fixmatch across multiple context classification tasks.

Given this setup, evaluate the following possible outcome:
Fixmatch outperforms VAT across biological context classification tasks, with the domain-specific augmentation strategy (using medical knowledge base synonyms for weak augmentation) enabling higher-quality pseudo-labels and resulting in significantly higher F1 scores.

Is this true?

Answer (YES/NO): NO